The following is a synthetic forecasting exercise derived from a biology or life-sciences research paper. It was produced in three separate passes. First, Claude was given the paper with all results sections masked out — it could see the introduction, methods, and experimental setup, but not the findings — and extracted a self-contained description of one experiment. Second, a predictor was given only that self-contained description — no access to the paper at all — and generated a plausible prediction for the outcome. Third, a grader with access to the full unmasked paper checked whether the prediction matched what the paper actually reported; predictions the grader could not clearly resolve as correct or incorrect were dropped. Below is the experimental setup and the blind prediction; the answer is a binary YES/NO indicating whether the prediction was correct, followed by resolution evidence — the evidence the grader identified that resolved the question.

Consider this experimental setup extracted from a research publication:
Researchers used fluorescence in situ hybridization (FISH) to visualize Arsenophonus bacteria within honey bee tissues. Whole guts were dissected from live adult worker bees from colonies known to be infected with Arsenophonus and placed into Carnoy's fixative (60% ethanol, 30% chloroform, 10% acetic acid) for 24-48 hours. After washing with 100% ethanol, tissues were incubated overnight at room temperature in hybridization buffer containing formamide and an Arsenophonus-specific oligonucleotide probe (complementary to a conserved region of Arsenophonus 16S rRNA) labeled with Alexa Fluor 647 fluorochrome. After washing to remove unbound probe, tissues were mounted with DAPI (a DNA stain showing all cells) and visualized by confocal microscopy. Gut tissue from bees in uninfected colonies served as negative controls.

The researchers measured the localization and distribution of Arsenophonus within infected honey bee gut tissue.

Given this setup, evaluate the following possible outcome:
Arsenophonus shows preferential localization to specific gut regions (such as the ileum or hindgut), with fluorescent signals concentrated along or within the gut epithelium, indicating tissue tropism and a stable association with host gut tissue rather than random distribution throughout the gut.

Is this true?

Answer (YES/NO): NO